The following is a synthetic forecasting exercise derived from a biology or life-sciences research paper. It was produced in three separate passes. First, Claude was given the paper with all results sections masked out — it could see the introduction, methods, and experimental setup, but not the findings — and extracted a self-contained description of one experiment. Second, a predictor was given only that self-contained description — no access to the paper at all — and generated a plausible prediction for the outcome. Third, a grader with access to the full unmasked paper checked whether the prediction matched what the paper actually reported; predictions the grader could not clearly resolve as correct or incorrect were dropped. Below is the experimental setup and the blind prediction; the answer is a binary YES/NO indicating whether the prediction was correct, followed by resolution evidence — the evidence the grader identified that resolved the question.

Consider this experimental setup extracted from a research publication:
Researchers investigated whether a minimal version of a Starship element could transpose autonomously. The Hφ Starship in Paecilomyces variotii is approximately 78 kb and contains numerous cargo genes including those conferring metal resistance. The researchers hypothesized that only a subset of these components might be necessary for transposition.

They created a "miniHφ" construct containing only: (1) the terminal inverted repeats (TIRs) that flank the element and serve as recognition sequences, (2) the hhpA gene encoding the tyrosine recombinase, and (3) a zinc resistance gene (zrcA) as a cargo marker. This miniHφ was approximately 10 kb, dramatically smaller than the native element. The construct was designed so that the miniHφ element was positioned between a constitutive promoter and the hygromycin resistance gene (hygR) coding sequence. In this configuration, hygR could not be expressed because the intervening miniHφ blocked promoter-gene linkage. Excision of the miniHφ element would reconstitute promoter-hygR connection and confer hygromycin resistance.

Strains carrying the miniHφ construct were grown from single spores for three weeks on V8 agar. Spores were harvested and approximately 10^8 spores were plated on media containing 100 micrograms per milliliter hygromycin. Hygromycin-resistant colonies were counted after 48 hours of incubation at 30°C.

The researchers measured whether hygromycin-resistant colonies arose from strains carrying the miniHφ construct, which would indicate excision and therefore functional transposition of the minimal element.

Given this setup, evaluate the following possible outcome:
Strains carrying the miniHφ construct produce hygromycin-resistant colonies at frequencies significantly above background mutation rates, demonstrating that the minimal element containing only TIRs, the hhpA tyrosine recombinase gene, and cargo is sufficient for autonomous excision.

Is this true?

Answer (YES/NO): YES